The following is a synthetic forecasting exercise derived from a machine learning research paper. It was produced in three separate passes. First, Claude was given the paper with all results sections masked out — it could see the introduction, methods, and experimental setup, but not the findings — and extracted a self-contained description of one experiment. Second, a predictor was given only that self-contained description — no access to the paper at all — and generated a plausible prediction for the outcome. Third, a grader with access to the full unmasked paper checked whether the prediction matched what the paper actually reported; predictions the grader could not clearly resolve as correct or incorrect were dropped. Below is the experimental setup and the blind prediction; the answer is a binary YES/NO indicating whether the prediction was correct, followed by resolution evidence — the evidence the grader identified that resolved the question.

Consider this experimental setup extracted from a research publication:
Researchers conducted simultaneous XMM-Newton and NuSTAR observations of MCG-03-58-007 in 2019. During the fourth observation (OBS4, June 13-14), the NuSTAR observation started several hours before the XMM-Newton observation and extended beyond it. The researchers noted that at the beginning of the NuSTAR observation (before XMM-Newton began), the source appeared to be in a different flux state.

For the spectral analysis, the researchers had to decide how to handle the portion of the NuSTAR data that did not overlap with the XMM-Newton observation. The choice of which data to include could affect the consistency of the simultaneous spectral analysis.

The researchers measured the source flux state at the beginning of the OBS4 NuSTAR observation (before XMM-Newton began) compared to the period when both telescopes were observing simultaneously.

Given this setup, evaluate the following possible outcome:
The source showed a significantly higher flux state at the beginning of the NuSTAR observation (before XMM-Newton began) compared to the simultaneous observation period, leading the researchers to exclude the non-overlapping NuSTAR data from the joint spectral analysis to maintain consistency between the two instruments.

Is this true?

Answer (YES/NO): YES